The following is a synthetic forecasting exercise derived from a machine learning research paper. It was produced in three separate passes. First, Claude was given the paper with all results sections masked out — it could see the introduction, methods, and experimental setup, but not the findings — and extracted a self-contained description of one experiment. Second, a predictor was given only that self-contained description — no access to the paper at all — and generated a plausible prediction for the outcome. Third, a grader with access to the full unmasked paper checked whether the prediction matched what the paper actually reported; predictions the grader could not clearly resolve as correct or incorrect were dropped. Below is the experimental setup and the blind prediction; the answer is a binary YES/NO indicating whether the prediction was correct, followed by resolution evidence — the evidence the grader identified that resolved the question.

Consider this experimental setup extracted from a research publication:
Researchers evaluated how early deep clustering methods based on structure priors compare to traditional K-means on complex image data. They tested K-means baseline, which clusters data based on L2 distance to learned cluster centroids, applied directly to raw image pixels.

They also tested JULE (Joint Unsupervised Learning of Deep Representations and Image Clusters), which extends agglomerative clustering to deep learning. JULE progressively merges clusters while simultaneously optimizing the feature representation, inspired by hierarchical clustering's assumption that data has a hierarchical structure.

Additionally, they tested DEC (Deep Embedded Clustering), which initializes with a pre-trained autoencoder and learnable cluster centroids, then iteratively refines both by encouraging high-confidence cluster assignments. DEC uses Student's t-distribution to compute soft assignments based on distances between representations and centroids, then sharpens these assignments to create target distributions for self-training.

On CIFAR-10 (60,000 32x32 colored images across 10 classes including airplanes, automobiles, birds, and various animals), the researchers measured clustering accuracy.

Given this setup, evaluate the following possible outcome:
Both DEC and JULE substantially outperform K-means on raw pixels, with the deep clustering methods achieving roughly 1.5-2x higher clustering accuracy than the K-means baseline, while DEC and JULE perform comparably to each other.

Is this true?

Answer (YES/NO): NO